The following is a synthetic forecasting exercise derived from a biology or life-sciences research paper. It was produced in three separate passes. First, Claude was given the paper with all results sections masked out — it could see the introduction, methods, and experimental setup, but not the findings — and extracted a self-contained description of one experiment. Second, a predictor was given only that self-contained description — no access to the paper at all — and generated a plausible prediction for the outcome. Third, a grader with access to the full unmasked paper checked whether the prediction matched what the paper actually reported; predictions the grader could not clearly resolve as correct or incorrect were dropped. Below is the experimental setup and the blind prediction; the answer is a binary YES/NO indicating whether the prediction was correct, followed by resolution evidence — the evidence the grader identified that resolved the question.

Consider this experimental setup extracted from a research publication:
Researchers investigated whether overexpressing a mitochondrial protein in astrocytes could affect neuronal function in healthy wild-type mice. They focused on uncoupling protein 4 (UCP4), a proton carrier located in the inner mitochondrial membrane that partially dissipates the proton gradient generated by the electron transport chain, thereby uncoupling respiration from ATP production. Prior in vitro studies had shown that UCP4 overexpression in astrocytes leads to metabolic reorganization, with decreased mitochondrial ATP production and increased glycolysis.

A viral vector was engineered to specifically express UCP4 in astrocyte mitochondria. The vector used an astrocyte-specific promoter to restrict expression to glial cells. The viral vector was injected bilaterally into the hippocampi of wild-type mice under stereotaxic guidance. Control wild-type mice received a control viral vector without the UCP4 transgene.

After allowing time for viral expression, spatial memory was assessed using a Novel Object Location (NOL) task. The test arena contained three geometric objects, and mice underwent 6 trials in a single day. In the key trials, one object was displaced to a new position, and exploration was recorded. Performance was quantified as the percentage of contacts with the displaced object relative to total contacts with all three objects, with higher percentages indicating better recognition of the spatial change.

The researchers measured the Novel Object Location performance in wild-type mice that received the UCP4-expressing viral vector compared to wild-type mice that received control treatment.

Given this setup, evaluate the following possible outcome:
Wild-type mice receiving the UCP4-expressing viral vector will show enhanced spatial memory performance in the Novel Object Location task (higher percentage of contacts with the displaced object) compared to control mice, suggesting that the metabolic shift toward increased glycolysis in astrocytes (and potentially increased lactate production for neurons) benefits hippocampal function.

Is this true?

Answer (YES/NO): NO